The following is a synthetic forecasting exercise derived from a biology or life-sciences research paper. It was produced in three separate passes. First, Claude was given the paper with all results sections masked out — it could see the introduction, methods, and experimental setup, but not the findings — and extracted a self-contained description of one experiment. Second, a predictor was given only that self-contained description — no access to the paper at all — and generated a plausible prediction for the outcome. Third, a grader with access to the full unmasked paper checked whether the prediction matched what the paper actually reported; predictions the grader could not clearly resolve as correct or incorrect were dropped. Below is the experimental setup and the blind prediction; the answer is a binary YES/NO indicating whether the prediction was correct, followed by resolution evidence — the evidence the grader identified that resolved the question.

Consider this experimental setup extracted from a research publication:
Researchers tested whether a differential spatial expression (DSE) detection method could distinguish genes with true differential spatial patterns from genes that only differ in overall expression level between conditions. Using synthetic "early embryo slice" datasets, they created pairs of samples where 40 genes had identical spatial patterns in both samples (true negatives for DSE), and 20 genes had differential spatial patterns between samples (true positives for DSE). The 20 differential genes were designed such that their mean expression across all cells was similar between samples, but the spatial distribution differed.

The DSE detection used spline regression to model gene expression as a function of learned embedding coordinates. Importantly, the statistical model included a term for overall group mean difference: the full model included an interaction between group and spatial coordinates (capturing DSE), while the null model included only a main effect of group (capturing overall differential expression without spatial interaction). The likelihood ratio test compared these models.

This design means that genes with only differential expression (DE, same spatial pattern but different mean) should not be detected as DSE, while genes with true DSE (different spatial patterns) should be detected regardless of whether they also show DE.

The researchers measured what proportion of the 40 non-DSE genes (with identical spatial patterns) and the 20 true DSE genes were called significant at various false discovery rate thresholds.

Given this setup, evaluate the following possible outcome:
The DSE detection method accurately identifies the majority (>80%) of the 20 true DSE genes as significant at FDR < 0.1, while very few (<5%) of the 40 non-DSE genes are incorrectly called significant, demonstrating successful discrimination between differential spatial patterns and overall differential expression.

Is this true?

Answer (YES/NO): YES